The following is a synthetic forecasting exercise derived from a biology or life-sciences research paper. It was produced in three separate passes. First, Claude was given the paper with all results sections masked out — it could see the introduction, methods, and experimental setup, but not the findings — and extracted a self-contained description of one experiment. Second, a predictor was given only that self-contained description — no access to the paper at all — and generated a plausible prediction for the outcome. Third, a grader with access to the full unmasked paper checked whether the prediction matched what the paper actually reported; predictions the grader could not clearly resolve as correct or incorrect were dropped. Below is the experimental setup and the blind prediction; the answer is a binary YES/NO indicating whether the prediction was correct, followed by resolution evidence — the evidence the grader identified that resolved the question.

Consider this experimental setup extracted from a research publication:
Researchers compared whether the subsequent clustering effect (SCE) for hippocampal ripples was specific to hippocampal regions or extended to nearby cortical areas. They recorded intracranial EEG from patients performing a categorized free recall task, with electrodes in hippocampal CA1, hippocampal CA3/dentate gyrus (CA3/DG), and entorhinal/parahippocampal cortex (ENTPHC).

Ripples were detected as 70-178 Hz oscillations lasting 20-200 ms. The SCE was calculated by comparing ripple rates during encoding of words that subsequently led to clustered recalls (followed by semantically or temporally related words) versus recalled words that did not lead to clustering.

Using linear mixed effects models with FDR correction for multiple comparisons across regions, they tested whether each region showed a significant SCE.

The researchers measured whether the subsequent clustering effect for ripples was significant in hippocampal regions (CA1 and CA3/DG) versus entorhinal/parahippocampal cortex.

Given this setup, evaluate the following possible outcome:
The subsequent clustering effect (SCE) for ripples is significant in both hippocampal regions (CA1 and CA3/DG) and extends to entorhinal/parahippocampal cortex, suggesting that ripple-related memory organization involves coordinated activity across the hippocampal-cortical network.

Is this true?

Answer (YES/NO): NO